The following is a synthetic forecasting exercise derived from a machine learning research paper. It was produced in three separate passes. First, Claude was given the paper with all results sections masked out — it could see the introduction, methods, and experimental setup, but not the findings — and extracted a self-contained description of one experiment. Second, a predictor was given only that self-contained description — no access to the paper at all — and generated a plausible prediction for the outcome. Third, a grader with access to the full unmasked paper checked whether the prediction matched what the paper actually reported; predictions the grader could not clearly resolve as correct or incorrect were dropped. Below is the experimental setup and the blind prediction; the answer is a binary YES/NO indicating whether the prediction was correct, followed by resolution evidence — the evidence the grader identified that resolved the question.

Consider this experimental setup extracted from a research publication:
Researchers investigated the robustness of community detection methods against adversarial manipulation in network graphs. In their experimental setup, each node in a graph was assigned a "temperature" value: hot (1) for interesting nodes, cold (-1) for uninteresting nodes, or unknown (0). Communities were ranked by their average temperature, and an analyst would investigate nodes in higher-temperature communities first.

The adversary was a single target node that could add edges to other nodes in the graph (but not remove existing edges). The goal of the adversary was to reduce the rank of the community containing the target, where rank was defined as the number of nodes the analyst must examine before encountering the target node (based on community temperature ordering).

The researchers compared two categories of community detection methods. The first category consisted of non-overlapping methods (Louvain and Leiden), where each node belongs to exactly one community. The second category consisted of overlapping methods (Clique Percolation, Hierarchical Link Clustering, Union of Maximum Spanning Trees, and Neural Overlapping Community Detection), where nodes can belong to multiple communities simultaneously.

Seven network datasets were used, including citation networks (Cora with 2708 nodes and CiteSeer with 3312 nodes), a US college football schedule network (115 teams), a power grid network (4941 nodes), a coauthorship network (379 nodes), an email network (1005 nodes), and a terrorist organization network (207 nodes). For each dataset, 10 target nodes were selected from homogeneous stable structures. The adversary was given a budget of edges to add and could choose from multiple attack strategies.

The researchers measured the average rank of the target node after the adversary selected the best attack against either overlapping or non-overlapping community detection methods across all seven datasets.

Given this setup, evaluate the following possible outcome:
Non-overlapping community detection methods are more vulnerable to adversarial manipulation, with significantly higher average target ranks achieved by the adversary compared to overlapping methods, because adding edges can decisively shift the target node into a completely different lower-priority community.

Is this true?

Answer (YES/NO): YES